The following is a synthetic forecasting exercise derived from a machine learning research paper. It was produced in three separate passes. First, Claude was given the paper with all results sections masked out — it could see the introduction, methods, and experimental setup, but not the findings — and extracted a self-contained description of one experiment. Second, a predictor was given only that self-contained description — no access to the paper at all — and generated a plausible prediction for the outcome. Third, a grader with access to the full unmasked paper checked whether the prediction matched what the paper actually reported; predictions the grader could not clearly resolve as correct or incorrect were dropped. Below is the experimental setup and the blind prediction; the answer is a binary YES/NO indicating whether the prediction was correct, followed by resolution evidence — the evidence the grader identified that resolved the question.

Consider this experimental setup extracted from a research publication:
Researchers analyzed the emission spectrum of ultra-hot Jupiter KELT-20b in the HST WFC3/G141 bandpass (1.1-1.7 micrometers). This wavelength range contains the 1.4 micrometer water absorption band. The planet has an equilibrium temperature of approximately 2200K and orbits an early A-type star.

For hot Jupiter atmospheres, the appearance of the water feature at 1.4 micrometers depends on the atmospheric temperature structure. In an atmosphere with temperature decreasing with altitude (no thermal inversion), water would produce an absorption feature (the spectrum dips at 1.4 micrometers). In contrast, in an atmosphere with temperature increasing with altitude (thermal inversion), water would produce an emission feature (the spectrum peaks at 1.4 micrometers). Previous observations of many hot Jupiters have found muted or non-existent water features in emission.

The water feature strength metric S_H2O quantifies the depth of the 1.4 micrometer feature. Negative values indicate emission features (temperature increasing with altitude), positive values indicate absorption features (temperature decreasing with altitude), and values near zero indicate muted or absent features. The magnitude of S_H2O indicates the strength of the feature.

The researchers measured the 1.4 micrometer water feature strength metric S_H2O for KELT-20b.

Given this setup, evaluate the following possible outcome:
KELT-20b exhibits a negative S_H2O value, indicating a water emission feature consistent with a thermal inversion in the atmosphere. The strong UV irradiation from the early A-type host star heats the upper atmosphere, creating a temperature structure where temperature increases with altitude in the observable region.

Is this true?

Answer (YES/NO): YES